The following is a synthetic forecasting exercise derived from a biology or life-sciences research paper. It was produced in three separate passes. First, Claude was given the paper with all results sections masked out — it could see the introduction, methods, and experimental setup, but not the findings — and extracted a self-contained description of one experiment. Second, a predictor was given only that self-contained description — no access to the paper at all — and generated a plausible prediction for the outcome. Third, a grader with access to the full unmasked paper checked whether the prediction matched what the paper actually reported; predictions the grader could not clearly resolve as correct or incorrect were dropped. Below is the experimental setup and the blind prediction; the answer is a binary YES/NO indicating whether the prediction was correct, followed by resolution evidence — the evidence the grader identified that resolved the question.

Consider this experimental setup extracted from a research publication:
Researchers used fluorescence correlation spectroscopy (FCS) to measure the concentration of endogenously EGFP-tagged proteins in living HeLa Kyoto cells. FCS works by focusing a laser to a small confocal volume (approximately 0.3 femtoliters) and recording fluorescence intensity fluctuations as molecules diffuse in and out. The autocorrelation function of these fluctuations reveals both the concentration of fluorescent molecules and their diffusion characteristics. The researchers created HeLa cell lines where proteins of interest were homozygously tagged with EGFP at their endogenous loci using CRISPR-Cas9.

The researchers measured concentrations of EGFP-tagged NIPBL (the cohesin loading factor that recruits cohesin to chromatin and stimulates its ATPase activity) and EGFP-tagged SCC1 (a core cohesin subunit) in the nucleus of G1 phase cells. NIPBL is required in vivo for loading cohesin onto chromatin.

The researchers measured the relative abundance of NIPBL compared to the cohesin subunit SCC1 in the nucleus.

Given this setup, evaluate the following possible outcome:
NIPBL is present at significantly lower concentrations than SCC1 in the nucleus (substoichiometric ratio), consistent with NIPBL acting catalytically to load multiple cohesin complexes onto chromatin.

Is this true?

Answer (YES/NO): YES